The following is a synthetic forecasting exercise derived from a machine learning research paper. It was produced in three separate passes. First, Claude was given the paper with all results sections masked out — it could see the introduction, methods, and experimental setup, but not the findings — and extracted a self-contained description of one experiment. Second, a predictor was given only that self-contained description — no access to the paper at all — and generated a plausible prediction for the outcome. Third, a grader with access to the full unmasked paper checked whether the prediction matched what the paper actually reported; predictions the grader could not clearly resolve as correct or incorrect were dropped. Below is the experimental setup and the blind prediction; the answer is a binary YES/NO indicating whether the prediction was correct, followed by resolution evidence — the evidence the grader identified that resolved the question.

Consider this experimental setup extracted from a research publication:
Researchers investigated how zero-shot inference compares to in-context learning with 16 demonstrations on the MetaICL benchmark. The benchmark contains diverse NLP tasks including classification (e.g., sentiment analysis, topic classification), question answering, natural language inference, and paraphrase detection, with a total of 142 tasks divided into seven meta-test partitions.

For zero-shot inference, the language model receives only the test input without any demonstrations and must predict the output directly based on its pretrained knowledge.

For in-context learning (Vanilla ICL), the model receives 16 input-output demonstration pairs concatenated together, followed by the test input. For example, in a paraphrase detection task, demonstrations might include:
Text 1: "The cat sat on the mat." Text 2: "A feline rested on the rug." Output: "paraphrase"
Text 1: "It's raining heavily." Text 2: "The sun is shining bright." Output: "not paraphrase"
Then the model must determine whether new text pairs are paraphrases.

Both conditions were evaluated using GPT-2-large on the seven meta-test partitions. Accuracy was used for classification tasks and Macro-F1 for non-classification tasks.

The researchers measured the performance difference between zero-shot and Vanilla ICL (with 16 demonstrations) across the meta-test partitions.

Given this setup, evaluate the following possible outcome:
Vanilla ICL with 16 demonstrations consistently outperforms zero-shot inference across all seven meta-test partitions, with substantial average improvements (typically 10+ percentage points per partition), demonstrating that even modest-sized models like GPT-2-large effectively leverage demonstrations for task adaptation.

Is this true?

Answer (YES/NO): NO